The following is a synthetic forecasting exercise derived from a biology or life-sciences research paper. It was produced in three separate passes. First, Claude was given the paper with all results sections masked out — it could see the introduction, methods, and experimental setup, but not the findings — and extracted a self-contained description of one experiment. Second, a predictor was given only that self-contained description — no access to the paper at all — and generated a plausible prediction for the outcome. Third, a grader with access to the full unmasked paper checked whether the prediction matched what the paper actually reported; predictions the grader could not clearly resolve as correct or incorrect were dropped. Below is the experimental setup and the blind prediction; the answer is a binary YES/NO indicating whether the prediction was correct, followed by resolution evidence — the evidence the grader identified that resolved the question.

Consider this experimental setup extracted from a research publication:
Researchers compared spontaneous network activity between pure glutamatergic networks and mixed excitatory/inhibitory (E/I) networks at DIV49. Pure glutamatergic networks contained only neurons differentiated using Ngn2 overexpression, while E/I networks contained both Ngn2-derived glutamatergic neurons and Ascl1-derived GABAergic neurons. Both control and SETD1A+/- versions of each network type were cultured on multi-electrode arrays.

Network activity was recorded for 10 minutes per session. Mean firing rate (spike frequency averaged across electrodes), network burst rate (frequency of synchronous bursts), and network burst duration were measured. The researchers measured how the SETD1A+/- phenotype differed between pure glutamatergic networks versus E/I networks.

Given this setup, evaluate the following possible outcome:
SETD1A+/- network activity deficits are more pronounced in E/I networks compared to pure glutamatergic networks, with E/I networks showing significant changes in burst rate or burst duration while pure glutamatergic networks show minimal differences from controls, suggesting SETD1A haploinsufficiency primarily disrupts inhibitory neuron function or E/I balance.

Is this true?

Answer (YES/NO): NO